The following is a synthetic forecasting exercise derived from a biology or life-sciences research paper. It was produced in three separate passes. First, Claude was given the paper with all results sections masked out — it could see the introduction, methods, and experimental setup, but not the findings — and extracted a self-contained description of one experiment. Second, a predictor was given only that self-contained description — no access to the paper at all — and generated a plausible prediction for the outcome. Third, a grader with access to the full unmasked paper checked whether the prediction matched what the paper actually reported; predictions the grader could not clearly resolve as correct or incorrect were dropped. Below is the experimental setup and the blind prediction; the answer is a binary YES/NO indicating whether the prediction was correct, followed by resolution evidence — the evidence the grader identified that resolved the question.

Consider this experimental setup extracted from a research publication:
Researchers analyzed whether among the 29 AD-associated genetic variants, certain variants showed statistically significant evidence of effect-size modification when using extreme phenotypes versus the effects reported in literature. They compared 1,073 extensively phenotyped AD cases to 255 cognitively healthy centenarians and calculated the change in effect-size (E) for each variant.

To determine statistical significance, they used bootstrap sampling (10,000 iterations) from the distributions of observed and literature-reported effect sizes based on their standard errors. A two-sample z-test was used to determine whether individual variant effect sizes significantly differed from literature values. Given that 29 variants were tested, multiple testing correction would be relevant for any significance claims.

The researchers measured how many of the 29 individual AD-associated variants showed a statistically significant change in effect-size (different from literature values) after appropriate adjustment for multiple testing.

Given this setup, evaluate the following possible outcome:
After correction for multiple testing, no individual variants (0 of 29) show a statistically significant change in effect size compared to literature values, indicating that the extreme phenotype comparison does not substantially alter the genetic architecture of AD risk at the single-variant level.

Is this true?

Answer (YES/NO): NO